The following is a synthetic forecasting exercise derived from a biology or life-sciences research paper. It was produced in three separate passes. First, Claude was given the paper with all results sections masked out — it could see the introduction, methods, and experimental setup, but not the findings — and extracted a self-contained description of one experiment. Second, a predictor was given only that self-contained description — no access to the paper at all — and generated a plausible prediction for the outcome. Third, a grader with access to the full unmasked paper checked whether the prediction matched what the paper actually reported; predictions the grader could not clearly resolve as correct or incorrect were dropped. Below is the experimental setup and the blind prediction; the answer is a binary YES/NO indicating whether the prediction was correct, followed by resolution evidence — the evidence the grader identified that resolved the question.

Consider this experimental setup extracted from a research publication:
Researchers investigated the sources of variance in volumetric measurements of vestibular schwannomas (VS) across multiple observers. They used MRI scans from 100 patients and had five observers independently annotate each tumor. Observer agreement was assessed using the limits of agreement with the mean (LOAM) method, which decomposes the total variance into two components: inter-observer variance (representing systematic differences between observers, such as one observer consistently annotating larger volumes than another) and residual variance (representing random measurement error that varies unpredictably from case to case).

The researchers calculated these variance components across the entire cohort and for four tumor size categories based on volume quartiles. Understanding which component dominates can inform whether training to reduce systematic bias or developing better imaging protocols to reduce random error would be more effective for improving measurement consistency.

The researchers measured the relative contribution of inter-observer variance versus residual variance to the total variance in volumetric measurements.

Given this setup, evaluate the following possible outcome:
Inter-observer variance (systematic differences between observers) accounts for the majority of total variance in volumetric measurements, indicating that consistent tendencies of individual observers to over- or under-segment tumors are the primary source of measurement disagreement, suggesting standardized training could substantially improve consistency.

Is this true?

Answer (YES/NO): NO